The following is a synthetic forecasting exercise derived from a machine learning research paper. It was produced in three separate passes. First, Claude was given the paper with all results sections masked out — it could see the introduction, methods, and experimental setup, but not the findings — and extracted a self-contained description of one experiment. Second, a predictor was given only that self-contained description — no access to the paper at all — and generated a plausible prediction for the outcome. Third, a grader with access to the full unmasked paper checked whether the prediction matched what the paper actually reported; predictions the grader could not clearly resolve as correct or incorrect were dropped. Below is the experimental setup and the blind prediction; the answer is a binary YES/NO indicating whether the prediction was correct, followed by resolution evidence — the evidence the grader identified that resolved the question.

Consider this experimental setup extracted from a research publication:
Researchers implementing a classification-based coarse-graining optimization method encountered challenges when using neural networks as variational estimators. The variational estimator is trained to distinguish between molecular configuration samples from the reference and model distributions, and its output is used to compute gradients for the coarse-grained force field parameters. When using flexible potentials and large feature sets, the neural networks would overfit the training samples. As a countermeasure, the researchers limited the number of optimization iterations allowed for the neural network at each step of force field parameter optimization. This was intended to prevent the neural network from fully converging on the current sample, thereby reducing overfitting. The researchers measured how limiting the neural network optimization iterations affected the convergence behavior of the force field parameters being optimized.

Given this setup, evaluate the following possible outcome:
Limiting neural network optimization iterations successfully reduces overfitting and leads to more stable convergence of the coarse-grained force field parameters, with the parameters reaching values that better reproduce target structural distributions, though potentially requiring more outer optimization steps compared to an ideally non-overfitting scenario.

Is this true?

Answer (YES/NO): NO